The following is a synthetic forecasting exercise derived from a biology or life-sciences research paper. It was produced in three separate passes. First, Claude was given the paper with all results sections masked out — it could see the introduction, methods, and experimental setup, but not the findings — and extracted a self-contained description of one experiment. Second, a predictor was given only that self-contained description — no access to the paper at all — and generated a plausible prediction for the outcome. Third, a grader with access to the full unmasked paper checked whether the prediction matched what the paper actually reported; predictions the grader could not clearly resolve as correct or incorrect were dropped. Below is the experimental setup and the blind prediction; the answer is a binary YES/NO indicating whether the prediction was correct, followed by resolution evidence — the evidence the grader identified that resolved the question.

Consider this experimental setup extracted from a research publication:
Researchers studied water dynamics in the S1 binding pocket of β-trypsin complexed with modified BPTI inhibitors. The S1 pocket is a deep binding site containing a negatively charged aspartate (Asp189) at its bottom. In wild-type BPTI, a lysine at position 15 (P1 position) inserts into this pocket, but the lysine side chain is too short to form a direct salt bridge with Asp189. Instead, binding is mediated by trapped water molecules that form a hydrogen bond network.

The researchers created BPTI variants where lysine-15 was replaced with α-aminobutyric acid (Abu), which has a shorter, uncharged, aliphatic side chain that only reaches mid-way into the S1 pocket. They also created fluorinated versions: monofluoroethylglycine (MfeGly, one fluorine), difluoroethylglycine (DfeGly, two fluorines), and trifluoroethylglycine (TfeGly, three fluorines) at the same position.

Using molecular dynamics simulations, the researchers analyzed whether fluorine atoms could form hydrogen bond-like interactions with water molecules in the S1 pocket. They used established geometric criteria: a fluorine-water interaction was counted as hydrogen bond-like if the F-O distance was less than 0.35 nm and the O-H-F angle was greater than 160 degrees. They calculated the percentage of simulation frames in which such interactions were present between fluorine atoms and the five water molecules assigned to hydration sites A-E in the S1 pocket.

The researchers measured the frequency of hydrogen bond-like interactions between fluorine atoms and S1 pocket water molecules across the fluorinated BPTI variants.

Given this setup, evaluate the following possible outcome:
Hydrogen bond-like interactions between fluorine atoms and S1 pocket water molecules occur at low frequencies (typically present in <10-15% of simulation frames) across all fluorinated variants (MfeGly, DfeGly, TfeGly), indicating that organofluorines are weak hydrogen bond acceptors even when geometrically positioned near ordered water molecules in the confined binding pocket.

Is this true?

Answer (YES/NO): NO